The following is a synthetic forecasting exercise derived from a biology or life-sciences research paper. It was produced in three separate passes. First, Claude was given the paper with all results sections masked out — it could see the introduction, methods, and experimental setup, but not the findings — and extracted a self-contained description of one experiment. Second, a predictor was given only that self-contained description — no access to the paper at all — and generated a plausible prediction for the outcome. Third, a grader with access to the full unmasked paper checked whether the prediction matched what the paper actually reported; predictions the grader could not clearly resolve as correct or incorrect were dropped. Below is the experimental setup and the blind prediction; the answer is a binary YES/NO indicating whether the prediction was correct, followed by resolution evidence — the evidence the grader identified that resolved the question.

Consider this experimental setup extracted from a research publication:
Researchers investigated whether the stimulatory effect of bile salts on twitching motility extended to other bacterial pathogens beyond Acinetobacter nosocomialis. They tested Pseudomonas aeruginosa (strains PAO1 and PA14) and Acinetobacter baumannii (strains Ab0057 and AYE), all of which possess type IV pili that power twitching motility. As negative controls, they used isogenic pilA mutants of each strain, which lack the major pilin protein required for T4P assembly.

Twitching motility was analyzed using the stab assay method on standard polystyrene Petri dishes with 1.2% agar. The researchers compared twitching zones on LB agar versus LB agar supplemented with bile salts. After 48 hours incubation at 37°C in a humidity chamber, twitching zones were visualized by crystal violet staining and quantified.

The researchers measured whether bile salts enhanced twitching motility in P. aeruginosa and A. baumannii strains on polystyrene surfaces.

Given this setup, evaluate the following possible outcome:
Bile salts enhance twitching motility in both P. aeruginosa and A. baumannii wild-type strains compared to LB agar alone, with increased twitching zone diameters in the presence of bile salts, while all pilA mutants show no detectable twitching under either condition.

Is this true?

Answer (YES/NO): YES